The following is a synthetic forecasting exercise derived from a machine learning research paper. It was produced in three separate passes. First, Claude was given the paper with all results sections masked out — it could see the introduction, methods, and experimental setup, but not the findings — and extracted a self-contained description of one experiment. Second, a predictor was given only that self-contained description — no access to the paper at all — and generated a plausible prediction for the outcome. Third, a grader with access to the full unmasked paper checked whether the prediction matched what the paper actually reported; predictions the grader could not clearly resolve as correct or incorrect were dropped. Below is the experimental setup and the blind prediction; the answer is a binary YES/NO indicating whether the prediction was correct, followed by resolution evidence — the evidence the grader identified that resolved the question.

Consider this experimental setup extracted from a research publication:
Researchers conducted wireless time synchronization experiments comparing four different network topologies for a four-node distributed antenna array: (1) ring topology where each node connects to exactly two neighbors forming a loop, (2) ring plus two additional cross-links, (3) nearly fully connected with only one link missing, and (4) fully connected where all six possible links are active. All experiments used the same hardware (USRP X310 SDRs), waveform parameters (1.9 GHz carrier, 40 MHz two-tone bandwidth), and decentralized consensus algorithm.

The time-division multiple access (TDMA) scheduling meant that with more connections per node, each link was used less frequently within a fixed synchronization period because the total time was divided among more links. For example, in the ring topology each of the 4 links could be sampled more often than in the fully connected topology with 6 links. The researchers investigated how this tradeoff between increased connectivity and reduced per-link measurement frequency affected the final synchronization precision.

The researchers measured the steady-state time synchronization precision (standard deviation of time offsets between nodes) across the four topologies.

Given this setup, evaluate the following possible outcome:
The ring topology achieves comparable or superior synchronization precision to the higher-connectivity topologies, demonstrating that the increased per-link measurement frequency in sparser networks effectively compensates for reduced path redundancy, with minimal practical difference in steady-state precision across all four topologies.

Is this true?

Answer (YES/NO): YES